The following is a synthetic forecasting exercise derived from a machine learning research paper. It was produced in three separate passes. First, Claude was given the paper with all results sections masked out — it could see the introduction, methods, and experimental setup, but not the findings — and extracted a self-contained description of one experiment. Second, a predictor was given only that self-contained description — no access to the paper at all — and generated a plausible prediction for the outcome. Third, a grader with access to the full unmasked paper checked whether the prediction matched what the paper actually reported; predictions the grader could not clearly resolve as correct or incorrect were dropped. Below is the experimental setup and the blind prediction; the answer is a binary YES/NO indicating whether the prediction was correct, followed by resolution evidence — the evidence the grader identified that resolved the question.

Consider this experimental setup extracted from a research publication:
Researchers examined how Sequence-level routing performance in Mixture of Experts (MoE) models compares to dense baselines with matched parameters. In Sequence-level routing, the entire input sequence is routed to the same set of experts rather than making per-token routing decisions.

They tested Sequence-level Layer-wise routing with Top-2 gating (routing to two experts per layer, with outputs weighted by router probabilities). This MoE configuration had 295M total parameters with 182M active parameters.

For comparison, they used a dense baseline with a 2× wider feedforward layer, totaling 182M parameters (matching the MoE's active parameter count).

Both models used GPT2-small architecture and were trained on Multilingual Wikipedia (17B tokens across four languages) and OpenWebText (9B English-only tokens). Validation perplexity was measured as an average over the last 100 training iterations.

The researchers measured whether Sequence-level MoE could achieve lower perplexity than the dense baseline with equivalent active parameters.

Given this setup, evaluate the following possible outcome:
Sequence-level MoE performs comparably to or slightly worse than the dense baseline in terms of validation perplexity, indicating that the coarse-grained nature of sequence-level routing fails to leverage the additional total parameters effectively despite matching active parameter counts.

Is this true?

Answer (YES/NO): NO